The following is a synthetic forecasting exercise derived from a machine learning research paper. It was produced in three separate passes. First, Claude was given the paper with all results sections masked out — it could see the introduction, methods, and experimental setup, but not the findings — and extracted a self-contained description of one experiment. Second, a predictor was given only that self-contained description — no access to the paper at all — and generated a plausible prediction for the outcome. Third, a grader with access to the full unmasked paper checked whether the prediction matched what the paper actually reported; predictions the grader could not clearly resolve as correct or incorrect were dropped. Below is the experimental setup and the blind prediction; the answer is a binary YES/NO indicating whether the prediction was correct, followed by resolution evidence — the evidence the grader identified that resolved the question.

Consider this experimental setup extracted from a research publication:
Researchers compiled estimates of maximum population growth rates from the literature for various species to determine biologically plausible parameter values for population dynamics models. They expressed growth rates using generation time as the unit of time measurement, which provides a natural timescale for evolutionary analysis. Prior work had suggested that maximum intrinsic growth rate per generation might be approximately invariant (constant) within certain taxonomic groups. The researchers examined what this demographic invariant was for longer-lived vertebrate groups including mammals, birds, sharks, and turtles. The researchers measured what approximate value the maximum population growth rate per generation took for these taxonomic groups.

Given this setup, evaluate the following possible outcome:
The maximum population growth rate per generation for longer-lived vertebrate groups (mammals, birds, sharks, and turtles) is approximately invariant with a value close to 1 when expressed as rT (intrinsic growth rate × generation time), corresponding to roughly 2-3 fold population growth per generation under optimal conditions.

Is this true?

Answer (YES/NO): YES